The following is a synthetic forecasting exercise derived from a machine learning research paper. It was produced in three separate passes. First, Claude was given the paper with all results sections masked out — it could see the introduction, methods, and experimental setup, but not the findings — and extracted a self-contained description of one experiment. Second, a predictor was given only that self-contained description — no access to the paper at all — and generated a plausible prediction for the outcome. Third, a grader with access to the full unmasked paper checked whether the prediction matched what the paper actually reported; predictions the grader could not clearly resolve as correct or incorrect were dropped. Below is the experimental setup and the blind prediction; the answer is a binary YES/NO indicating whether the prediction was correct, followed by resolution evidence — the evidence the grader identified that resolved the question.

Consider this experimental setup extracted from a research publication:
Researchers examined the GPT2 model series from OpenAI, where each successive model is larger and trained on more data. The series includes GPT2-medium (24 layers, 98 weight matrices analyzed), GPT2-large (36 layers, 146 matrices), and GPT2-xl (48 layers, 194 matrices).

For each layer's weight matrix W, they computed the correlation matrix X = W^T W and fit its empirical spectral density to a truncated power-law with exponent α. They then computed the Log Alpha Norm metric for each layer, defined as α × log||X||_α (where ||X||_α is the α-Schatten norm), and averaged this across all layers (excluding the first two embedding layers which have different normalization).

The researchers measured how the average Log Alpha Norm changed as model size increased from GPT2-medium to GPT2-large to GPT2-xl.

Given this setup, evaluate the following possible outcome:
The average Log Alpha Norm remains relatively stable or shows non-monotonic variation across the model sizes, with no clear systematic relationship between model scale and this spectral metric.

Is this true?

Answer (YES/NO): NO